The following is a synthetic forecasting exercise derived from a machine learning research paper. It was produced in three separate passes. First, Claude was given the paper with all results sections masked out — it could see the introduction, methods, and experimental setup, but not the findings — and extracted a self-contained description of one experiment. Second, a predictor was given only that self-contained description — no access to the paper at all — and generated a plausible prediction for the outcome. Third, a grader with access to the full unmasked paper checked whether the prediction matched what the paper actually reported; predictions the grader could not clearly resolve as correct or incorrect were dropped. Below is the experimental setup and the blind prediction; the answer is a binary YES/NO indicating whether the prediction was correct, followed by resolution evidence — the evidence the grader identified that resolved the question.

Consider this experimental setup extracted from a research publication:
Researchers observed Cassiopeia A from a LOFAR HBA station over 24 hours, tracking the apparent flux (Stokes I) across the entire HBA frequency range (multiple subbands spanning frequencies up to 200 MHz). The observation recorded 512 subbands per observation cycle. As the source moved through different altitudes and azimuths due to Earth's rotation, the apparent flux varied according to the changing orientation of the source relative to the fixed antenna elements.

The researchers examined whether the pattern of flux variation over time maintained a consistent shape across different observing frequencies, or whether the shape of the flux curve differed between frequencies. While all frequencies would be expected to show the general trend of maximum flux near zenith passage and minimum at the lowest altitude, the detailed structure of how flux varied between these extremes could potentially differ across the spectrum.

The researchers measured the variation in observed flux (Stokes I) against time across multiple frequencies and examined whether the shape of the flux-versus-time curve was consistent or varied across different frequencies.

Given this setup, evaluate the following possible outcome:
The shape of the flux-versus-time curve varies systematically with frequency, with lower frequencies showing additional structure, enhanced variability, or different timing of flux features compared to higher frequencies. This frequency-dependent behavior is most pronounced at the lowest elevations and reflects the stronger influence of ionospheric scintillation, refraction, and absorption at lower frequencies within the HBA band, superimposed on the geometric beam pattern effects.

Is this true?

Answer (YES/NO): NO